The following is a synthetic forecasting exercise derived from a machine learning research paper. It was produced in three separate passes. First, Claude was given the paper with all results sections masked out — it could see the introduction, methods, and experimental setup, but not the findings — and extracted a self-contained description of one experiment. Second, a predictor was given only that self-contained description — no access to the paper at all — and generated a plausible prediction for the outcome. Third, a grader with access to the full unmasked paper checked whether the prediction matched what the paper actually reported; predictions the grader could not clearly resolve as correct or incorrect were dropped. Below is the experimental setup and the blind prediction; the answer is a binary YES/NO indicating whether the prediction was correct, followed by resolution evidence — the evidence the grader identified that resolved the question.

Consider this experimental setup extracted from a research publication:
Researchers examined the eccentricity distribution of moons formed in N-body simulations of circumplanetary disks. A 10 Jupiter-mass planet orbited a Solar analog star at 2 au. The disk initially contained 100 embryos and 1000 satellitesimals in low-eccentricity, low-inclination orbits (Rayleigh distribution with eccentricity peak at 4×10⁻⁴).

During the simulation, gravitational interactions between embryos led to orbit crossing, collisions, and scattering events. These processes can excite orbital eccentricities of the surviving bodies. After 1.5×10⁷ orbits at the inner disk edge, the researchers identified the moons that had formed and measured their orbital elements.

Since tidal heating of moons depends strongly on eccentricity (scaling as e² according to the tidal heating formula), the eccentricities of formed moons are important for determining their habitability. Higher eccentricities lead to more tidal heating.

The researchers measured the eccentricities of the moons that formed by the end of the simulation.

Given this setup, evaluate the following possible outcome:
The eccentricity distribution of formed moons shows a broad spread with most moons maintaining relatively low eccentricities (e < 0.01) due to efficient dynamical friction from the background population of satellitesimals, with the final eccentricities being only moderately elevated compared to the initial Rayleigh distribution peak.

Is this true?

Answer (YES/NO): NO